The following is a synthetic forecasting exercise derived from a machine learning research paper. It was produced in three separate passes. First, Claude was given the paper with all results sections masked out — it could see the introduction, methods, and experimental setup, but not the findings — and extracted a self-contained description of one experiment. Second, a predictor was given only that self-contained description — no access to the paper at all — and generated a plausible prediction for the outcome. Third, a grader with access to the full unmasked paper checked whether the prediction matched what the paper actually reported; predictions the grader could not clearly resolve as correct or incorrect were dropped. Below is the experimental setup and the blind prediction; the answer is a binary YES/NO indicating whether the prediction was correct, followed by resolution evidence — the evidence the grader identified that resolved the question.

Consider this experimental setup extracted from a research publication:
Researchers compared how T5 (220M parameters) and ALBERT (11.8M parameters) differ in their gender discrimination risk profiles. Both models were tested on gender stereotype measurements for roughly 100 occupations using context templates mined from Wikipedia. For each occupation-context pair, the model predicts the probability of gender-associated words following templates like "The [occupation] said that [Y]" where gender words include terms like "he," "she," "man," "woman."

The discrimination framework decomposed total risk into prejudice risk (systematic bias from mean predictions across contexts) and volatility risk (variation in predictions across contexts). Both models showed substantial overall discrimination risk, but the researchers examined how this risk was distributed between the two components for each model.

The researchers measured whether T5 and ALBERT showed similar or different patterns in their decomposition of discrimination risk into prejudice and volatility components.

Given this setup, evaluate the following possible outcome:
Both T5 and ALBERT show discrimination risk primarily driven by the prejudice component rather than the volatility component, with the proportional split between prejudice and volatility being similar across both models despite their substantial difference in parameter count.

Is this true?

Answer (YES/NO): NO